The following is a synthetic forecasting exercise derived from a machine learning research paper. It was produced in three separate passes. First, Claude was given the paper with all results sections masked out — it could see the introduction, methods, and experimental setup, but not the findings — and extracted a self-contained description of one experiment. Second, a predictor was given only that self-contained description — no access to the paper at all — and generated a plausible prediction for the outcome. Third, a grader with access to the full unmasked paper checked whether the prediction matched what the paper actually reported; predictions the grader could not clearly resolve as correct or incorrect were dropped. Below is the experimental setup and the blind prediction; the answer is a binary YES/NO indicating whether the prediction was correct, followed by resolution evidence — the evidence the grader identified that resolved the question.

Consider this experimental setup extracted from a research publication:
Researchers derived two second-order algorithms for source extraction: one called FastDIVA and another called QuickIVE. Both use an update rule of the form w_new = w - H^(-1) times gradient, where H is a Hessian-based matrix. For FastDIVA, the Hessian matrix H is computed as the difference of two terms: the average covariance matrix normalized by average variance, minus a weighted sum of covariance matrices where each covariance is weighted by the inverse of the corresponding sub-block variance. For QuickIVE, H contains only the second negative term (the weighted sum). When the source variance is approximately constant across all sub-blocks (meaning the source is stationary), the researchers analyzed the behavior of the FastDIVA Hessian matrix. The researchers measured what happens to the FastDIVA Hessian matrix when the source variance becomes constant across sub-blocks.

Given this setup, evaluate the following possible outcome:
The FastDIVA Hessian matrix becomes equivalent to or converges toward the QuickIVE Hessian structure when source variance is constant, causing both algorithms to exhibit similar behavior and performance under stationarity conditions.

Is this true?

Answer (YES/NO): NO